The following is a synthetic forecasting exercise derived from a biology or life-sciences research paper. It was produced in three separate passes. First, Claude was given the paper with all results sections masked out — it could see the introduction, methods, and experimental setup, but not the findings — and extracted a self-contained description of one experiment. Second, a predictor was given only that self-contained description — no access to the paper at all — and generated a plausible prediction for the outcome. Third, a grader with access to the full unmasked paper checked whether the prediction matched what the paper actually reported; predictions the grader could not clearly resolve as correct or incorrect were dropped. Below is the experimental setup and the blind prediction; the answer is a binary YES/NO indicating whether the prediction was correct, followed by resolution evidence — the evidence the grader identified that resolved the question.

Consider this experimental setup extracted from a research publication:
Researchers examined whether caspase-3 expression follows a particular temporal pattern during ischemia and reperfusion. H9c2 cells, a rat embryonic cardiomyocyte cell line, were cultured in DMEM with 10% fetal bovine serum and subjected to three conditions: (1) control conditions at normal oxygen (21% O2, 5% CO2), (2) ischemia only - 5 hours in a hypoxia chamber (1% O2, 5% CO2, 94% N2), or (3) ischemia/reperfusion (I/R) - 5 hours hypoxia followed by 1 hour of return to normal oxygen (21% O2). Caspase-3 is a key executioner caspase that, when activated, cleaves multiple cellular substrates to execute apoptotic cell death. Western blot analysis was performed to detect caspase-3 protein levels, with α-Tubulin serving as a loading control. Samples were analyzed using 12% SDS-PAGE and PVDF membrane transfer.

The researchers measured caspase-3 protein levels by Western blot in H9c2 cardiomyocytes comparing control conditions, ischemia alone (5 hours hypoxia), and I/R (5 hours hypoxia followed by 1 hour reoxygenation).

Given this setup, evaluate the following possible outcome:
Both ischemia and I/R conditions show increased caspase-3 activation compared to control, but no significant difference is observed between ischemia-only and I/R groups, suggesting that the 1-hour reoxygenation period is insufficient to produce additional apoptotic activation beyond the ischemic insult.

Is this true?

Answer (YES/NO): NO